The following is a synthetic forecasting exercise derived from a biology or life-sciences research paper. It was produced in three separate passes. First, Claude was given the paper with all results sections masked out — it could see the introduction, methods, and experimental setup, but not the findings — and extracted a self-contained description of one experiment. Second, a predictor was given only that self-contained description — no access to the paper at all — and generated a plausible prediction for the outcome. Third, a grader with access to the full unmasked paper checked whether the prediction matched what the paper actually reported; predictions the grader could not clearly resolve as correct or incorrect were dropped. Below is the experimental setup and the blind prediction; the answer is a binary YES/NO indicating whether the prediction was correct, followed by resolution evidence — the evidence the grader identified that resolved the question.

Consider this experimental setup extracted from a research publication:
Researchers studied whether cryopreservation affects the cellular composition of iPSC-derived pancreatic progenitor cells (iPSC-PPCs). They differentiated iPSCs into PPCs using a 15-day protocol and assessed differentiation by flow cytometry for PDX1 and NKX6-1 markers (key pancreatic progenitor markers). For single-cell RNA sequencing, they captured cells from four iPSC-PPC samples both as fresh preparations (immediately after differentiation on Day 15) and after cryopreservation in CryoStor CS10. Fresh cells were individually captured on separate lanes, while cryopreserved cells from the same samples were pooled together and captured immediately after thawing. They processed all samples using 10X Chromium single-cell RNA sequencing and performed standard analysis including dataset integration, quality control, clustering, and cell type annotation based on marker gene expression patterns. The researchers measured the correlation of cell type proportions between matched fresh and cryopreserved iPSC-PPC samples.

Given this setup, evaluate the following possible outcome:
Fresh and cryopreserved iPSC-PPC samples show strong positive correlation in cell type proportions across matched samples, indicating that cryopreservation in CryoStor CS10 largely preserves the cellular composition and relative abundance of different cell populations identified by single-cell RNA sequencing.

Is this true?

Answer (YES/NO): YES